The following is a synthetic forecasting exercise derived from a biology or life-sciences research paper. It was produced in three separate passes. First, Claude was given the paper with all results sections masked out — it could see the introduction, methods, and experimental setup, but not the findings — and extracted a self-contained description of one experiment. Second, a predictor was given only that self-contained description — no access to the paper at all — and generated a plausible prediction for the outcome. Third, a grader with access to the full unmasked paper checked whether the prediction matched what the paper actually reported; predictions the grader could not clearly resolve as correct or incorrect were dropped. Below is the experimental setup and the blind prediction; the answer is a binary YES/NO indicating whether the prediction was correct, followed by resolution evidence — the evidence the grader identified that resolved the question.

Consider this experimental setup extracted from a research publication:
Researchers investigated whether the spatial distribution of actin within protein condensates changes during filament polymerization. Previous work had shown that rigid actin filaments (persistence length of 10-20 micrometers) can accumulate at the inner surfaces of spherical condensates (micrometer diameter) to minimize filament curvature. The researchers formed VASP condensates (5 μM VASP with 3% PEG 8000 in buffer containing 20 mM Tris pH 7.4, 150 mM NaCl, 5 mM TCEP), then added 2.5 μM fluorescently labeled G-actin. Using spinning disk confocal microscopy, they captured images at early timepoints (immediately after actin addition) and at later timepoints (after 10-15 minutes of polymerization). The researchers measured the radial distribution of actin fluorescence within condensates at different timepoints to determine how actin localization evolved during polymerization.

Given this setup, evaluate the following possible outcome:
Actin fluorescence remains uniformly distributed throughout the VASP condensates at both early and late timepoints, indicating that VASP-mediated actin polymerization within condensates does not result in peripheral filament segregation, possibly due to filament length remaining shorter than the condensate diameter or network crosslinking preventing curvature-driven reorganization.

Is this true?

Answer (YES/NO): NO